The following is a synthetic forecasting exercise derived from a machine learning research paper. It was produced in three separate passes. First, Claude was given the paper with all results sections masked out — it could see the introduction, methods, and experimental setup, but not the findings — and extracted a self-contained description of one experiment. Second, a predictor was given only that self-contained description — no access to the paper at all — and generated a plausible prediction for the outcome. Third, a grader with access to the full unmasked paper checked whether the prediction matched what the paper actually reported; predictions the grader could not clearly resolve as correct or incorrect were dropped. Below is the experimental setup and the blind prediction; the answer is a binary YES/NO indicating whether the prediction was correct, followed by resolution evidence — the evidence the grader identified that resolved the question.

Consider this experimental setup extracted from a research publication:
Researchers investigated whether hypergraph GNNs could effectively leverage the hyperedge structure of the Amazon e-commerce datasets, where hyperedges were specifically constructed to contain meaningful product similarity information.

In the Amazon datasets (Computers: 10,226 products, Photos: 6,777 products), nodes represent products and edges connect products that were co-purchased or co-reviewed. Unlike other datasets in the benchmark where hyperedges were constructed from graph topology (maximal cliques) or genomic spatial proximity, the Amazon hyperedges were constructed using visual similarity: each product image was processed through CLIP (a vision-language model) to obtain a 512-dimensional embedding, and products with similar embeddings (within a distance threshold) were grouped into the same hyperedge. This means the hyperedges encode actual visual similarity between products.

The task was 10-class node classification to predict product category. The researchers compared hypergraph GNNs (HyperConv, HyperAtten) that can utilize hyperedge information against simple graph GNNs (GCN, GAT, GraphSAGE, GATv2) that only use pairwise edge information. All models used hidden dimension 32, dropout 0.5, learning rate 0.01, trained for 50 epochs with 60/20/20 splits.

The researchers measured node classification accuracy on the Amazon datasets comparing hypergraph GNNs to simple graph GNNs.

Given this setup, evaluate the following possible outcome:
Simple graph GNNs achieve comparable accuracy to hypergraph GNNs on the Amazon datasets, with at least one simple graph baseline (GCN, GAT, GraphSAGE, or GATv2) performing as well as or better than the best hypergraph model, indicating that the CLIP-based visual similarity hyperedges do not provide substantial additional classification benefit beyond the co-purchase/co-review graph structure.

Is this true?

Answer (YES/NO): NO